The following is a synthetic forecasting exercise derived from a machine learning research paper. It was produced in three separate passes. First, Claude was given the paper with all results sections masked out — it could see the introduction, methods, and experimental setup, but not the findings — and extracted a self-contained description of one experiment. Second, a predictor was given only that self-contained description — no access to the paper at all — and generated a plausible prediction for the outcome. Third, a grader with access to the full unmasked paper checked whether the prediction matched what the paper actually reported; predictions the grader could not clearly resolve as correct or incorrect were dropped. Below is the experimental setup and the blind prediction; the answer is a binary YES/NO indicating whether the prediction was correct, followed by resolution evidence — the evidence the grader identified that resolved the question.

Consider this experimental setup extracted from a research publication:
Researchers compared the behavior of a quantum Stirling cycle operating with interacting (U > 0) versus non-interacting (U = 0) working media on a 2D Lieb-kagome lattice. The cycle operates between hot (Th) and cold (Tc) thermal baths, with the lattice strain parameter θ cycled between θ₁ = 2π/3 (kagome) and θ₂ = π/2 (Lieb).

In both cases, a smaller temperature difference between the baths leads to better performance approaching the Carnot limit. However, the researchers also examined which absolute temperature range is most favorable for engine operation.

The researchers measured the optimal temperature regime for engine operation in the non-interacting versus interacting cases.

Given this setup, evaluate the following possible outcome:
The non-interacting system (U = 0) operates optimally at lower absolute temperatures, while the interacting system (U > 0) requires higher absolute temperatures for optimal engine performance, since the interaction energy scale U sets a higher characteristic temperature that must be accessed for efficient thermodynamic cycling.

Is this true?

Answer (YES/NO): YES